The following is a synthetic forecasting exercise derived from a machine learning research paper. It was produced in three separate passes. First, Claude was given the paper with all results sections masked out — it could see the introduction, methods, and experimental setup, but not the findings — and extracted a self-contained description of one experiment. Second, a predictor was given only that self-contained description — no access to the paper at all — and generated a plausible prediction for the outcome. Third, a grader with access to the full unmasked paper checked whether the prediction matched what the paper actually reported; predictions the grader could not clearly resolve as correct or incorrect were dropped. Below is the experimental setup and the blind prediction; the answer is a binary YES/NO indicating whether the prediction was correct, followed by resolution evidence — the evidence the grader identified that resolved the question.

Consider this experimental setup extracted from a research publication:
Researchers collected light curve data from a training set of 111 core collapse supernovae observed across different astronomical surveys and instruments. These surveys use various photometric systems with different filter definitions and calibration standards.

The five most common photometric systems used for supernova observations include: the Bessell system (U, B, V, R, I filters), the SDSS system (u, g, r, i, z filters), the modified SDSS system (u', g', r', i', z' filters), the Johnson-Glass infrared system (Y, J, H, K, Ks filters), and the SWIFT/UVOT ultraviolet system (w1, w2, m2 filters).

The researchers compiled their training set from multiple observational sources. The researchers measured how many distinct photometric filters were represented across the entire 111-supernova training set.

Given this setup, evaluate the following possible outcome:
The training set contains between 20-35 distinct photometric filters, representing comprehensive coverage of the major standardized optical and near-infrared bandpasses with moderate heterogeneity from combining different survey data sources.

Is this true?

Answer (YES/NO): YES